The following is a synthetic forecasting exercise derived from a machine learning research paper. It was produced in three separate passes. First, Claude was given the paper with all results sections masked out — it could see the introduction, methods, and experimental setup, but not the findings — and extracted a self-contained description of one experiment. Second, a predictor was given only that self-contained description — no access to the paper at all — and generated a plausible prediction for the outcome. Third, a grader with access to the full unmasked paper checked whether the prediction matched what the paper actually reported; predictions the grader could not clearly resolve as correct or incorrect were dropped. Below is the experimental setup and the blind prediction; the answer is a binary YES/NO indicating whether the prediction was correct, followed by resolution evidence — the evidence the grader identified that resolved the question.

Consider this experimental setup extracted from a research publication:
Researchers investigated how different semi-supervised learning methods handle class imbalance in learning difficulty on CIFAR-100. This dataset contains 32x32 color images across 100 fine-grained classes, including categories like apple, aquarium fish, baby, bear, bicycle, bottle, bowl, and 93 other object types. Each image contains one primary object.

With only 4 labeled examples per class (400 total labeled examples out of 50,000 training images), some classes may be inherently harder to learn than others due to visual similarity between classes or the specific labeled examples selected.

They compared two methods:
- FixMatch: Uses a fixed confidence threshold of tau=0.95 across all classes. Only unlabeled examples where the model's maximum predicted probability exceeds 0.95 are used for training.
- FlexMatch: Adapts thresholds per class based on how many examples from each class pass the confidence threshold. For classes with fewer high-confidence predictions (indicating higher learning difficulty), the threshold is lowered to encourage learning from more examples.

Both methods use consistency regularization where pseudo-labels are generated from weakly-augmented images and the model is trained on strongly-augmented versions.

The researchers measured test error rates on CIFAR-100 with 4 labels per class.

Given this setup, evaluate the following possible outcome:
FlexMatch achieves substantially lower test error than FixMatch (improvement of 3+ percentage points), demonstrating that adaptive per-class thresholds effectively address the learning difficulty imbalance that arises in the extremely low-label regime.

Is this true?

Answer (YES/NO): YES